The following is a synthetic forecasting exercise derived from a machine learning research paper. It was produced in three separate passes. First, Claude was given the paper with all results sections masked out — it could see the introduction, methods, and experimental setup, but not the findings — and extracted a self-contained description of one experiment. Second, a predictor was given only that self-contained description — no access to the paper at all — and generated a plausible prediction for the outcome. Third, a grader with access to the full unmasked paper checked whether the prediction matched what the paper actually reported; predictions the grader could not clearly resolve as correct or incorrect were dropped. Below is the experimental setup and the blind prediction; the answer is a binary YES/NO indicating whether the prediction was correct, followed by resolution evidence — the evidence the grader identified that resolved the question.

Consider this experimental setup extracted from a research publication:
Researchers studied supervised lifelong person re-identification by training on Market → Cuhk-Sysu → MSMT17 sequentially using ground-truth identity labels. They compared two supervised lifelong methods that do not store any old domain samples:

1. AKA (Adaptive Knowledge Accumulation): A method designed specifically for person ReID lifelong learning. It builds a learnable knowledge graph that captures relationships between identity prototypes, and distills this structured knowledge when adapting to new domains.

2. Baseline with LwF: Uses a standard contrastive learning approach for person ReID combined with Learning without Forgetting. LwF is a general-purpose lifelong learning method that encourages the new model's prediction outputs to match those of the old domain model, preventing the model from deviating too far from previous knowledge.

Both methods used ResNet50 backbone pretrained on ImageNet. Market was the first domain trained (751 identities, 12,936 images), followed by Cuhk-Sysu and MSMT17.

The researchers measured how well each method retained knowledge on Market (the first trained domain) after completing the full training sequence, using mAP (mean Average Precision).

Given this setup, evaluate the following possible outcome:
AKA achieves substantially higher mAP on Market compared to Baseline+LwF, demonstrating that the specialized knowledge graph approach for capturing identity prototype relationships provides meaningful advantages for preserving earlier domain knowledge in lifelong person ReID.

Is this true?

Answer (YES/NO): YES